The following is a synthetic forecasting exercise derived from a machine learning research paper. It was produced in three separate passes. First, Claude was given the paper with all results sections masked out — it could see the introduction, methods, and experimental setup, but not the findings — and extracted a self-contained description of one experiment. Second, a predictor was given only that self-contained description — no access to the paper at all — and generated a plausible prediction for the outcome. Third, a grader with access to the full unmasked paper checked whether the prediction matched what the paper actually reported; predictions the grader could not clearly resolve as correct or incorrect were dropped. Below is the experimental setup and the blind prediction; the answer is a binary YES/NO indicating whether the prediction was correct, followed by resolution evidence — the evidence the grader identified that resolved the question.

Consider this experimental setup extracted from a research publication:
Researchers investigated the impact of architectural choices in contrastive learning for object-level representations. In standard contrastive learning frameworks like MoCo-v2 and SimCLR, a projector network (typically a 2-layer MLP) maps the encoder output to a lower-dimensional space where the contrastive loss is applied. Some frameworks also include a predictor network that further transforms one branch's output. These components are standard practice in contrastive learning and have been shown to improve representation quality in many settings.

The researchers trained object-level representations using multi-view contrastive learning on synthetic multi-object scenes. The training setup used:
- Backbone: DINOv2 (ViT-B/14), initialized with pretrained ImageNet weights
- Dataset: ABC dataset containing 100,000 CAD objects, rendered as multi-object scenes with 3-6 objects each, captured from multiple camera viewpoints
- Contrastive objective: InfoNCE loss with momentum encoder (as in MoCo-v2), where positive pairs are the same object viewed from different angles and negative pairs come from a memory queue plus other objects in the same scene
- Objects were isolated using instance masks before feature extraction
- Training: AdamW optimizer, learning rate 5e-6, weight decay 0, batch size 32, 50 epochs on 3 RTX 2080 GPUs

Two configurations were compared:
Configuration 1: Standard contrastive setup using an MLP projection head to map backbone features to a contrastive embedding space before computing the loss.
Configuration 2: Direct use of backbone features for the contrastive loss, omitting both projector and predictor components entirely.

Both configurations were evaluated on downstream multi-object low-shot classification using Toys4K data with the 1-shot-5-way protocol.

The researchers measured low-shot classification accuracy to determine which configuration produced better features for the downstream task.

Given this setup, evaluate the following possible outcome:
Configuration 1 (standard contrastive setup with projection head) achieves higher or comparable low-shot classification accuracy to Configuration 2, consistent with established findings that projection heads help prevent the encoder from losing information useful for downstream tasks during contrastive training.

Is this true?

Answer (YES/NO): NO